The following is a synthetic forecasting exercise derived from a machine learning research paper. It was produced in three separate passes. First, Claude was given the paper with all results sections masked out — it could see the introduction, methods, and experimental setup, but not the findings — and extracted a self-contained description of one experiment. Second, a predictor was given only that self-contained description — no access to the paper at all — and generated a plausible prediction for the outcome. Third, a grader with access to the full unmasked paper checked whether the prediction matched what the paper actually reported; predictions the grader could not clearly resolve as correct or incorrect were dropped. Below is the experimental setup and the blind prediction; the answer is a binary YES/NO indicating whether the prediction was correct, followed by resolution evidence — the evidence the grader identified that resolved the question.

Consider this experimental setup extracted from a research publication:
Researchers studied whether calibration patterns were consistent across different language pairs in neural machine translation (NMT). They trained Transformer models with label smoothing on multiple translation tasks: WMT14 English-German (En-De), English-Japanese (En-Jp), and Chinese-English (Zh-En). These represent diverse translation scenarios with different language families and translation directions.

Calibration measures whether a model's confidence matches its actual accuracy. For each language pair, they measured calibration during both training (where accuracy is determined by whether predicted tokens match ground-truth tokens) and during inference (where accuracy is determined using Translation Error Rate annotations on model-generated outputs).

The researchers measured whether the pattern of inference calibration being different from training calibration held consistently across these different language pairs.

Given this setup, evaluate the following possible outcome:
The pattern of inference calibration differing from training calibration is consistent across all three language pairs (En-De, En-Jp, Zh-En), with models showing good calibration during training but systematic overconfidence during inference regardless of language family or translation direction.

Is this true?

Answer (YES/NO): NO